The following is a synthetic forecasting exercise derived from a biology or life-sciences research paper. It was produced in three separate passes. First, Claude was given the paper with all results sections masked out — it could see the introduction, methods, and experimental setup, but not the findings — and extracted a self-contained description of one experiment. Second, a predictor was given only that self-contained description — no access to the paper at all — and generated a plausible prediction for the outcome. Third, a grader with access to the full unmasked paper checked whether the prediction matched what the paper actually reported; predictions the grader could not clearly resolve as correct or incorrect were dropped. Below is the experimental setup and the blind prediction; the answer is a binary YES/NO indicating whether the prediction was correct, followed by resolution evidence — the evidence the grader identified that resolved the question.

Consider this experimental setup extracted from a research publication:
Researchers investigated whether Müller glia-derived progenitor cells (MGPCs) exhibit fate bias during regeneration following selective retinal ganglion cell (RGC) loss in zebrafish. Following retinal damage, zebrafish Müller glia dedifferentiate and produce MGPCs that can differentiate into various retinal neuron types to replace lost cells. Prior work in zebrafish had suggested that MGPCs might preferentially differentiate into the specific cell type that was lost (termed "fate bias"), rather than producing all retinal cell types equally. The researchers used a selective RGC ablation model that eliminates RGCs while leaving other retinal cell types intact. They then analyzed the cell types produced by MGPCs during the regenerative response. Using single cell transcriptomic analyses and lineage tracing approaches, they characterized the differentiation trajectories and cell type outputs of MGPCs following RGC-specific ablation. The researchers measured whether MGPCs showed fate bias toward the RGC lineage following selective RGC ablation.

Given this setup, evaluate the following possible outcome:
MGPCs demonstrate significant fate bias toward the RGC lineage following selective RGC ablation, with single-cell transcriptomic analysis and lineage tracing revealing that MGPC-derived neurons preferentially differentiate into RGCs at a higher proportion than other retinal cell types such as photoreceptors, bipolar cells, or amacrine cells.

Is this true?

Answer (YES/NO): YES